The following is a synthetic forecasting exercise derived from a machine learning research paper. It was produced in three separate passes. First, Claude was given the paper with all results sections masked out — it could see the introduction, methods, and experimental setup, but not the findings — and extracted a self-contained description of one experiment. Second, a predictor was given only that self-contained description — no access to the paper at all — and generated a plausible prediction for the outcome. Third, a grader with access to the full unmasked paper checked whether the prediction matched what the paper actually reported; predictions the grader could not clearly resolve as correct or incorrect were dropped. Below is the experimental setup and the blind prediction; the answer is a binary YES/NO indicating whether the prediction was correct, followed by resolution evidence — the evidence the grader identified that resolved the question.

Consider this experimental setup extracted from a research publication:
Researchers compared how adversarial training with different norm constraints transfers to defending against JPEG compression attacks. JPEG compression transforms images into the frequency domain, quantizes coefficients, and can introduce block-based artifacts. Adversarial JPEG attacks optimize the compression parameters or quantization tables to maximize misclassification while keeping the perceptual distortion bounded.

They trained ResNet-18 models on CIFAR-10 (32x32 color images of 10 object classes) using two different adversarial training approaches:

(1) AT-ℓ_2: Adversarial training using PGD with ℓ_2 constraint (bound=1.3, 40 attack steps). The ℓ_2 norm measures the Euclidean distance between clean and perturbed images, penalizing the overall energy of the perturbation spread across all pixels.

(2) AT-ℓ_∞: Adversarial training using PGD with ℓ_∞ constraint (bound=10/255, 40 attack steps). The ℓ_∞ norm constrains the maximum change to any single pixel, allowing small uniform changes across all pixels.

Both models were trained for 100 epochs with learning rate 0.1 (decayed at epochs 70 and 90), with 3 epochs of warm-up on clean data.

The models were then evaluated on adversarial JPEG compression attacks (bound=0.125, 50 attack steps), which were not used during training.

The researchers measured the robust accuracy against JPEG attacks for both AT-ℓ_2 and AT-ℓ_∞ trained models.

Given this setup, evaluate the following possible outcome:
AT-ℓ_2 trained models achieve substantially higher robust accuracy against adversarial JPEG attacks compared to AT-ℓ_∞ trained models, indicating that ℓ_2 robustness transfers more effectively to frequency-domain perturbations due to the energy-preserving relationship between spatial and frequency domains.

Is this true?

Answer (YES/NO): YES